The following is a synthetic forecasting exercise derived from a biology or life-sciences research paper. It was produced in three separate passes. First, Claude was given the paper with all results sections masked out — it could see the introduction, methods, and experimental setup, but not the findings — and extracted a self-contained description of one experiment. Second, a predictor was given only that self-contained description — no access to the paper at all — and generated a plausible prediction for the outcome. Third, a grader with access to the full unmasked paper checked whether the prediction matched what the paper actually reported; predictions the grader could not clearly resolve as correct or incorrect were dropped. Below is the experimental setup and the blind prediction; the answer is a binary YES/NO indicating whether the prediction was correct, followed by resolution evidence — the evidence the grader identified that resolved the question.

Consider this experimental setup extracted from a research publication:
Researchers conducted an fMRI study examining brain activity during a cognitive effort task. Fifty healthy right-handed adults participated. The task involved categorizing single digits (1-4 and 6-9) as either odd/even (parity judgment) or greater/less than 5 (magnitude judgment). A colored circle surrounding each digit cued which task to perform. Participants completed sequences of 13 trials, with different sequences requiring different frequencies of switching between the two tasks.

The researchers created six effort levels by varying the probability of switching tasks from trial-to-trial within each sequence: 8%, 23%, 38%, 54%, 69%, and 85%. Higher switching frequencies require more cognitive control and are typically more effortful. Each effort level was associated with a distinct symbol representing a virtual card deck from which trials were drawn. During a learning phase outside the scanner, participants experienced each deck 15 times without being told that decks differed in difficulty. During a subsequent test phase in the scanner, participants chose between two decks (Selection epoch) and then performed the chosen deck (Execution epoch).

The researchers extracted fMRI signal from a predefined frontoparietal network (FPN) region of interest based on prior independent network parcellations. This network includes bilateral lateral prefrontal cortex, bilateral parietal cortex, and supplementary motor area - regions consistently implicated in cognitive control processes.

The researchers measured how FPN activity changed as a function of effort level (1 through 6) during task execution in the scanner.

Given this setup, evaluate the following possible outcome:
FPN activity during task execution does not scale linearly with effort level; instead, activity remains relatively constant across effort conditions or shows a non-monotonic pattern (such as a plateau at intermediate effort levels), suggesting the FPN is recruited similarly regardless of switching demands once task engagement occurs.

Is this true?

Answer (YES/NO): NO